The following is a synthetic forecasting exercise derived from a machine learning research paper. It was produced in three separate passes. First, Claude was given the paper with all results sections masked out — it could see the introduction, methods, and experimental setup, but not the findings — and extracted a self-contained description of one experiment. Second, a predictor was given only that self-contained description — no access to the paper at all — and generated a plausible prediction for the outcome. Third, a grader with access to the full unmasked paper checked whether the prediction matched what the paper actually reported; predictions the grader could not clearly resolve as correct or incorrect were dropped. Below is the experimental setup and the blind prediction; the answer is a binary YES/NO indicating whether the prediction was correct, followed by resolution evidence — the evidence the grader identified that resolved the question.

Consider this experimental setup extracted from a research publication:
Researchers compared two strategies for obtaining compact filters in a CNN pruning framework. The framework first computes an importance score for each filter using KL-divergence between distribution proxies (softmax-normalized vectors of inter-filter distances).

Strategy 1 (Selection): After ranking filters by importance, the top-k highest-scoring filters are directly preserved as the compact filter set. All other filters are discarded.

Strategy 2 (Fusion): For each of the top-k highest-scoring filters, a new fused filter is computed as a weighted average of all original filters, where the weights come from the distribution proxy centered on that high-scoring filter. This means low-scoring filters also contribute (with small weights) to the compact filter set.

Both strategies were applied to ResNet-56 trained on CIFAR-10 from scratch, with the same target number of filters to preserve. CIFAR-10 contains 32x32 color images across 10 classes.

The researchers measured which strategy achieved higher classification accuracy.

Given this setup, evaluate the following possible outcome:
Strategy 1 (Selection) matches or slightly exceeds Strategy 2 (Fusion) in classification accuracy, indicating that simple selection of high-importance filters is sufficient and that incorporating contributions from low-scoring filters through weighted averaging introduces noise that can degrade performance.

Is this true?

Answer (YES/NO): NO